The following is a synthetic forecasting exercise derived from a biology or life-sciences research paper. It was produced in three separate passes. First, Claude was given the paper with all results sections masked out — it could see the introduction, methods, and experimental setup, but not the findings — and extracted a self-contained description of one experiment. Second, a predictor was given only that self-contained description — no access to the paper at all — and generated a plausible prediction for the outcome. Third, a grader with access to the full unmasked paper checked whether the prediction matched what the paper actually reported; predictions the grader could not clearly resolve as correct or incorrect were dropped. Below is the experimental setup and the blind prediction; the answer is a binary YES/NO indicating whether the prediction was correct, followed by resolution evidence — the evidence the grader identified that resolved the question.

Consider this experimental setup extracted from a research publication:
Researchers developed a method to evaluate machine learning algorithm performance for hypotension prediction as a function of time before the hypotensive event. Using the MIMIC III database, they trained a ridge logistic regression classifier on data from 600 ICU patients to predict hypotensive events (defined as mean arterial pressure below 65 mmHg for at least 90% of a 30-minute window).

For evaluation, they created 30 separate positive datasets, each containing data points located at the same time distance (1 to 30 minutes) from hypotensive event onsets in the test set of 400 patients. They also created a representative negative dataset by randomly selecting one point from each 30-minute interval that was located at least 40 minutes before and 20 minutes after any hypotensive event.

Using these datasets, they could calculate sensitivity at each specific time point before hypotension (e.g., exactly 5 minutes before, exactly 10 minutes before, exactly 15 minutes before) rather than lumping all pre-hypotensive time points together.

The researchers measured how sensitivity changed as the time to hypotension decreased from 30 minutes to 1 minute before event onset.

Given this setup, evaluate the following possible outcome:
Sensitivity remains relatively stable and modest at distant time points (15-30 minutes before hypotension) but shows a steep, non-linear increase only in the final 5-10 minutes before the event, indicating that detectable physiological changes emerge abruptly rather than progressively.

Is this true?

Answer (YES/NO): NO